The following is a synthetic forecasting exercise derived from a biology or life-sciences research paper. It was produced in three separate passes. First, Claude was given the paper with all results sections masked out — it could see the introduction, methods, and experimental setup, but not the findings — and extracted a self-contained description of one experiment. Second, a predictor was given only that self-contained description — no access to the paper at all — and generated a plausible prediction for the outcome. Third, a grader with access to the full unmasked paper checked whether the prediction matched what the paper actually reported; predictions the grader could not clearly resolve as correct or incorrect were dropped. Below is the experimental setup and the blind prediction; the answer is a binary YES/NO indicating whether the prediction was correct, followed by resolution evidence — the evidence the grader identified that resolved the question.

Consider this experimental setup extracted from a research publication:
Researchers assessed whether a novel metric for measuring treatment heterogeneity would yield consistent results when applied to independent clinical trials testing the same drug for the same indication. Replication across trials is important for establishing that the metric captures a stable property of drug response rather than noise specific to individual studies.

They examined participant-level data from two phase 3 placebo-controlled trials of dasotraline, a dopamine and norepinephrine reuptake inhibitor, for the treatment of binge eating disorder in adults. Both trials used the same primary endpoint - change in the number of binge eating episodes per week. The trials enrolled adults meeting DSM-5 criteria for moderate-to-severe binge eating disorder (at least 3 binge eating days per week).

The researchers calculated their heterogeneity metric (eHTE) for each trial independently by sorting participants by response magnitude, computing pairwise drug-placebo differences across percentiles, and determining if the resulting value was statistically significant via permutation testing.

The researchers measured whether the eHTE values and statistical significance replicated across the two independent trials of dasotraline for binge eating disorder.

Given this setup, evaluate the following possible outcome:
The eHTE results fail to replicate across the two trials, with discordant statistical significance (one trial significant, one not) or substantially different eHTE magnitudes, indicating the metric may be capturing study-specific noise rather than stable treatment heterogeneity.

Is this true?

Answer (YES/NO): NO